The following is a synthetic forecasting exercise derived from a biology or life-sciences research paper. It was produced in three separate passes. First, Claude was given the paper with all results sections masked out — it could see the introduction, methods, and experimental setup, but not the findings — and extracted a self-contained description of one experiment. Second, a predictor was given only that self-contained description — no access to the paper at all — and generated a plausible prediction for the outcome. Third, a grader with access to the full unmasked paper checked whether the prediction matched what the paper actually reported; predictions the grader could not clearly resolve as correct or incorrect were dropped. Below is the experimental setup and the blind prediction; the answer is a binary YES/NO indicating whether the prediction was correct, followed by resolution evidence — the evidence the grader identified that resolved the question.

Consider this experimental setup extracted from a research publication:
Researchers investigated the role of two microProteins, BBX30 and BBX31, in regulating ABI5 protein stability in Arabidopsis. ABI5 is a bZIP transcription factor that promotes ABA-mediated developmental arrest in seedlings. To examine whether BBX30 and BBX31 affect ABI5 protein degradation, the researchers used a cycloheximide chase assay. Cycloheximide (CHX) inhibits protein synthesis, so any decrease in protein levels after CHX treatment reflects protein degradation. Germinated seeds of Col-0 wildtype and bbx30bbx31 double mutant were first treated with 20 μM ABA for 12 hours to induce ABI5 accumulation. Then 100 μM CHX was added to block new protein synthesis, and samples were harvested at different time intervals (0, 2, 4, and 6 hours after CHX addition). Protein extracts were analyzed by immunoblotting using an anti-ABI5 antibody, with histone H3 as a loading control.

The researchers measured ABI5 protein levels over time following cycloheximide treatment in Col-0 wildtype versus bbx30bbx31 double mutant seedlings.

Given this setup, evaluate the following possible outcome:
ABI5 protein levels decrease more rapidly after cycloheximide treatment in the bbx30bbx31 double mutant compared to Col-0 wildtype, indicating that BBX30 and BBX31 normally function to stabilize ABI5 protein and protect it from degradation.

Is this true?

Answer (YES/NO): YES